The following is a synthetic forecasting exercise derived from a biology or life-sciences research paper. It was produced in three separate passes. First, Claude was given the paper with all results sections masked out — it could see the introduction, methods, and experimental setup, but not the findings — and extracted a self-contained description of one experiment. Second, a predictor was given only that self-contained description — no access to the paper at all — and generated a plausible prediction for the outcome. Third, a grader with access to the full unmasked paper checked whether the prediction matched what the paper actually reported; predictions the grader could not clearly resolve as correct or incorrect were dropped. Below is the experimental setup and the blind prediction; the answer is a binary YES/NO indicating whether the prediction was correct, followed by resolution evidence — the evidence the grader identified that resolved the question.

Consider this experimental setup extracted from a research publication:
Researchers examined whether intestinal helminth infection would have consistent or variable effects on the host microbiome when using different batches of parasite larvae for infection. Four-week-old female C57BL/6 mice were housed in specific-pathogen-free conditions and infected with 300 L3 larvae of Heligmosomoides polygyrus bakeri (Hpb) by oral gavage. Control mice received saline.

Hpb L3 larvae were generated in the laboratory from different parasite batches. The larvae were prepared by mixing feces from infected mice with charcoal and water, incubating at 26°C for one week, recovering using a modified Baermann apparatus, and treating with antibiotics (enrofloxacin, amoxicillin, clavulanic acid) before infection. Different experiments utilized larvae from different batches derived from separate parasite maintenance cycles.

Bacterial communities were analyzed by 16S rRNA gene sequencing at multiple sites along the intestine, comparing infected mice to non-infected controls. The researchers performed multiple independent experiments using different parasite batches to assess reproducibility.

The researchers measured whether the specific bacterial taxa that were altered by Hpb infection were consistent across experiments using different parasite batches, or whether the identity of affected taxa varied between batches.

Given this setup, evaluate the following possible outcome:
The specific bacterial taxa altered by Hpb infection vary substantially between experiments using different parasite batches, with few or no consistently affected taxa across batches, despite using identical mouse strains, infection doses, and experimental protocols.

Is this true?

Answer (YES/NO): NO